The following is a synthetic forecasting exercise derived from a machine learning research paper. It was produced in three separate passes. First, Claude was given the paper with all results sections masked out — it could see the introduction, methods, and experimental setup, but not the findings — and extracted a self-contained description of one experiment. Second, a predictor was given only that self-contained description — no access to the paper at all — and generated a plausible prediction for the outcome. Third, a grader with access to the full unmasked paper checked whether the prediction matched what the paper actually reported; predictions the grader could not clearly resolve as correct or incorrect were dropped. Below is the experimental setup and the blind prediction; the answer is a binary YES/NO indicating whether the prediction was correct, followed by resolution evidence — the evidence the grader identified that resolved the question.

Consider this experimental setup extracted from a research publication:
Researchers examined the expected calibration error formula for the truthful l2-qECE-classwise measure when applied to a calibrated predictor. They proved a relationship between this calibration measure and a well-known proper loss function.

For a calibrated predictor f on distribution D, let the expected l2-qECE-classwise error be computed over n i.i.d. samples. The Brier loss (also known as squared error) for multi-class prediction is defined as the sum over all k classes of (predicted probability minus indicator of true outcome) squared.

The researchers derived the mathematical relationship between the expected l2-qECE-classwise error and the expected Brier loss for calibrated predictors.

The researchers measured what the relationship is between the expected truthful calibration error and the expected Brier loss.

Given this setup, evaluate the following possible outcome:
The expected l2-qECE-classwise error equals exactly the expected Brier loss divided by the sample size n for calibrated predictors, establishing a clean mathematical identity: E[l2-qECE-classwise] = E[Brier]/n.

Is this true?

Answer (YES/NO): NO